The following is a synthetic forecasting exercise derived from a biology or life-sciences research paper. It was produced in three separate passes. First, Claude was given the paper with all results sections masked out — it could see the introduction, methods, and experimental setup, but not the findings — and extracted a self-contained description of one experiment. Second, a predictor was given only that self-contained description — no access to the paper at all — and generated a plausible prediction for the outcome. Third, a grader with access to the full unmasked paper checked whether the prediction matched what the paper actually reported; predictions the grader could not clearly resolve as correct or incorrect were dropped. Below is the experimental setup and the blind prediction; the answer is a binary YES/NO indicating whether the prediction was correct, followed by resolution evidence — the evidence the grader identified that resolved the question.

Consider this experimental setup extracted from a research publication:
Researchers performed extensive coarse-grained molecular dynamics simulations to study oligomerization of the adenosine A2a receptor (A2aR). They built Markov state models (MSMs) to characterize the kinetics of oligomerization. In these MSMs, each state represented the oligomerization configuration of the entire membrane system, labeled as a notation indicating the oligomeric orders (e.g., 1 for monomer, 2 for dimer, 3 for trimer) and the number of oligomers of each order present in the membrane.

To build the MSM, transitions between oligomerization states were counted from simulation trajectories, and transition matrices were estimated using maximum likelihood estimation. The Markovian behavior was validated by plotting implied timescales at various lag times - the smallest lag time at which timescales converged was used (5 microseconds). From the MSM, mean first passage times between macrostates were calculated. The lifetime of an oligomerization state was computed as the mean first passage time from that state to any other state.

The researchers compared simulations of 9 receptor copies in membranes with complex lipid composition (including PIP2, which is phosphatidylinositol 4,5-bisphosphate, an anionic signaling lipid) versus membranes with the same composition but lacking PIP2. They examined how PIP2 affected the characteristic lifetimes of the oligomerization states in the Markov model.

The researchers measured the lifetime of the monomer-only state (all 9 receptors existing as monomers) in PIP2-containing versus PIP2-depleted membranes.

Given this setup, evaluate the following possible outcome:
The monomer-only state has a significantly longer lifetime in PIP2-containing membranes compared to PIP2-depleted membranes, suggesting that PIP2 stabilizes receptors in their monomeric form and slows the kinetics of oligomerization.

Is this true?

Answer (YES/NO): NO